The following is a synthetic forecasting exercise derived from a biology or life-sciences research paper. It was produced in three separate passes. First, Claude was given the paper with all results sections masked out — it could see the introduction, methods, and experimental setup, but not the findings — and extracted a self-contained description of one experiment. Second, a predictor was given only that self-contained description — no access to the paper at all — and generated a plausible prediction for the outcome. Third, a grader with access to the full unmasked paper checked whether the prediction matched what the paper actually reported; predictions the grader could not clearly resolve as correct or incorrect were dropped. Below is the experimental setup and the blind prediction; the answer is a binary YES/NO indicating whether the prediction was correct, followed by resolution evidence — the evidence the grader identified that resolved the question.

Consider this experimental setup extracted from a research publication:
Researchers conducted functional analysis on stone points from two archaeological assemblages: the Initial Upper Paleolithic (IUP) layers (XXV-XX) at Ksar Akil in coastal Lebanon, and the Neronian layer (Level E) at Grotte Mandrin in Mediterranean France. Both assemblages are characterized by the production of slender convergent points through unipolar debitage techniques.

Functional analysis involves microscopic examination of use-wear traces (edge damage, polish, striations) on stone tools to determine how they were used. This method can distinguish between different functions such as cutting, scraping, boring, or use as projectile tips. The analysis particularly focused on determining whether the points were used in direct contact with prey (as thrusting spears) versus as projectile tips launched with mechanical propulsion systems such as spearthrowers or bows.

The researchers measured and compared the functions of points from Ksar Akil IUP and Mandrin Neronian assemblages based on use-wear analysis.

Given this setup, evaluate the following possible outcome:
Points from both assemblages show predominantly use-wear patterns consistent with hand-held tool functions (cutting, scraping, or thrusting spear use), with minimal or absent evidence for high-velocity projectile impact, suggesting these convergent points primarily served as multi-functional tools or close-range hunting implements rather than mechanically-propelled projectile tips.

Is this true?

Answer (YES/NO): NO